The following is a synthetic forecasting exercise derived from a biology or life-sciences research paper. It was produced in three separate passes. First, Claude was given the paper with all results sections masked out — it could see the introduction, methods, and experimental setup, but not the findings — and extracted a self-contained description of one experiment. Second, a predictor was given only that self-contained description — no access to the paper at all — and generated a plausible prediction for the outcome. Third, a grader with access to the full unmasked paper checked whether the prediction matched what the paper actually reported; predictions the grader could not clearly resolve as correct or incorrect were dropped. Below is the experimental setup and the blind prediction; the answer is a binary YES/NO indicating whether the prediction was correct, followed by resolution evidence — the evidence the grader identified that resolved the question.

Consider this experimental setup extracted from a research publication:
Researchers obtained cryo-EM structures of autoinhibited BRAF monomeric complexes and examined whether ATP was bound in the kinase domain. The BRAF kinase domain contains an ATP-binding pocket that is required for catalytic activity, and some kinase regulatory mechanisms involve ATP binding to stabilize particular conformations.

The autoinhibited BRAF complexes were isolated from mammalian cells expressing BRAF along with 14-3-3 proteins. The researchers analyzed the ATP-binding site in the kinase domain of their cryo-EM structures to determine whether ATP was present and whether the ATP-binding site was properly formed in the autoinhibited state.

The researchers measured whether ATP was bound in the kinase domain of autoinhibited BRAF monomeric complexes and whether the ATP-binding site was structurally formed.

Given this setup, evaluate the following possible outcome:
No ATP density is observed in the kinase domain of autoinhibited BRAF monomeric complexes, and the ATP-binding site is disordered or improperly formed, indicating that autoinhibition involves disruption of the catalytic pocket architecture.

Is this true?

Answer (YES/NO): NO